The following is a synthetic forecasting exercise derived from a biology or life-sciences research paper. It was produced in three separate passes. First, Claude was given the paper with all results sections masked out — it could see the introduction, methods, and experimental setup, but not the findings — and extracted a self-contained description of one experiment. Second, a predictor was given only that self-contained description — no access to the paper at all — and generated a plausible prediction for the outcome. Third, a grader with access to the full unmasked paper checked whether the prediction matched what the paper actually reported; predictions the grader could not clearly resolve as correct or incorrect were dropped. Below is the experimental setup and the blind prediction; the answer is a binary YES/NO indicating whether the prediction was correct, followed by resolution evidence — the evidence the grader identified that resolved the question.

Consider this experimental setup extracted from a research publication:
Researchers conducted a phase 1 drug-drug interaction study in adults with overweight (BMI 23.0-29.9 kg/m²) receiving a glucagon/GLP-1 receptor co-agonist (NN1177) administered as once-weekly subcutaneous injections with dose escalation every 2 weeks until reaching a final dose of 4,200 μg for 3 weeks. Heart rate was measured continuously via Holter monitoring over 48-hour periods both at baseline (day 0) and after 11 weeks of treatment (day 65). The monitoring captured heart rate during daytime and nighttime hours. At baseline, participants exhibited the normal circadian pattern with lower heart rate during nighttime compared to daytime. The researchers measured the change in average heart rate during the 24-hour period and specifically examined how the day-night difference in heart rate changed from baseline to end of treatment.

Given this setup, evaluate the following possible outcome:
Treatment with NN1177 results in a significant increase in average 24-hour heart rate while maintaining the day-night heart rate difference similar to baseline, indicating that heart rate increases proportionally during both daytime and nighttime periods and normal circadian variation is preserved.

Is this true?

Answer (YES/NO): NO